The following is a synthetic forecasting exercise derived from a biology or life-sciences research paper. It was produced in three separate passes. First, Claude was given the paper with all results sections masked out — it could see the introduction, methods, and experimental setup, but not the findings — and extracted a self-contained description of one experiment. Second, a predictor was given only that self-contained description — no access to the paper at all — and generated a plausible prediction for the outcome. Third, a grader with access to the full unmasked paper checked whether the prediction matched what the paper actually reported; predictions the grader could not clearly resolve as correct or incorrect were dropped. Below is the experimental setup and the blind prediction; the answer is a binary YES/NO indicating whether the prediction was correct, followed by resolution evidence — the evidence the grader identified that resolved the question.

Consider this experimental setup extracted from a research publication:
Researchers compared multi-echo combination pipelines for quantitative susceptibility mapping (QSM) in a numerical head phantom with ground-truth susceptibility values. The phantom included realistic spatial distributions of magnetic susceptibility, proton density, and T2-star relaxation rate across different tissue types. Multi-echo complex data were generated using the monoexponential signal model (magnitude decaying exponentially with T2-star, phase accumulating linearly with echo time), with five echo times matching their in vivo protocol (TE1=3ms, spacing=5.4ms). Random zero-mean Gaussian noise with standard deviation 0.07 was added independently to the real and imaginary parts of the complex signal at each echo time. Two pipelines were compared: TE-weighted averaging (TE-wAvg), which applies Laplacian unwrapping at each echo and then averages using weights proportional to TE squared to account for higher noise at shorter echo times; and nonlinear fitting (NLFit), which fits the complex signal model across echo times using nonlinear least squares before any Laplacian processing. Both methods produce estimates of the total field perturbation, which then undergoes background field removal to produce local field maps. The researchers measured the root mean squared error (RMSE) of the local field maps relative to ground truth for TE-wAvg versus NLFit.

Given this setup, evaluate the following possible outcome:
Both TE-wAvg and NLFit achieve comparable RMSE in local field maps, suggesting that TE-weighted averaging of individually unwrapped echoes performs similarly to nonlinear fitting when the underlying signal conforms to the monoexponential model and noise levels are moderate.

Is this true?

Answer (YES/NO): NO